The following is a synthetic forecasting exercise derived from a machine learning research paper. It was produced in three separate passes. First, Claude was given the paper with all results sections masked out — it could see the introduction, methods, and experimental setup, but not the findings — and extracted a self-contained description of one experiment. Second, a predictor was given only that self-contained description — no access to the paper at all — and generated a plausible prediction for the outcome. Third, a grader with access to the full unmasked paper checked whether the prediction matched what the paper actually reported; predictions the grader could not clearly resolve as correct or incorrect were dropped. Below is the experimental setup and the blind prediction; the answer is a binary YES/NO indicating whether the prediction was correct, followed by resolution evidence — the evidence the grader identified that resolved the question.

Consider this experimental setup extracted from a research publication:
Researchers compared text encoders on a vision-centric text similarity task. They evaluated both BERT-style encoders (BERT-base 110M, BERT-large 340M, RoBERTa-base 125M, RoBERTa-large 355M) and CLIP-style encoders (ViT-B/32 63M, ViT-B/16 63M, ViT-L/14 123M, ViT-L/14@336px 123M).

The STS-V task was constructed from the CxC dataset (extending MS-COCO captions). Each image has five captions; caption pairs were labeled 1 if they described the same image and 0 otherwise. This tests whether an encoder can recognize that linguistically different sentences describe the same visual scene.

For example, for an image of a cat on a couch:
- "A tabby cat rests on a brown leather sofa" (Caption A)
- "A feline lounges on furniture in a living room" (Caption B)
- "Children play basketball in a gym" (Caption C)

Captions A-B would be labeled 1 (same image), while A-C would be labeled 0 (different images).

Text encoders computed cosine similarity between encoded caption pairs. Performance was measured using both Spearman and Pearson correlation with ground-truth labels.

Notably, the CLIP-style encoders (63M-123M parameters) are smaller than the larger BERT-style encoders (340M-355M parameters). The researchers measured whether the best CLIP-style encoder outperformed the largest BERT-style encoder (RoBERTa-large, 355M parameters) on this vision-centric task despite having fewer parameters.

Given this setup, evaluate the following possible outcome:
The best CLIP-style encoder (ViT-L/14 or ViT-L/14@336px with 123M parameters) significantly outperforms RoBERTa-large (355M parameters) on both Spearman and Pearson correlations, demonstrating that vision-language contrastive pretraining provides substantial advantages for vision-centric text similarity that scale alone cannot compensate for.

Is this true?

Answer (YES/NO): NO